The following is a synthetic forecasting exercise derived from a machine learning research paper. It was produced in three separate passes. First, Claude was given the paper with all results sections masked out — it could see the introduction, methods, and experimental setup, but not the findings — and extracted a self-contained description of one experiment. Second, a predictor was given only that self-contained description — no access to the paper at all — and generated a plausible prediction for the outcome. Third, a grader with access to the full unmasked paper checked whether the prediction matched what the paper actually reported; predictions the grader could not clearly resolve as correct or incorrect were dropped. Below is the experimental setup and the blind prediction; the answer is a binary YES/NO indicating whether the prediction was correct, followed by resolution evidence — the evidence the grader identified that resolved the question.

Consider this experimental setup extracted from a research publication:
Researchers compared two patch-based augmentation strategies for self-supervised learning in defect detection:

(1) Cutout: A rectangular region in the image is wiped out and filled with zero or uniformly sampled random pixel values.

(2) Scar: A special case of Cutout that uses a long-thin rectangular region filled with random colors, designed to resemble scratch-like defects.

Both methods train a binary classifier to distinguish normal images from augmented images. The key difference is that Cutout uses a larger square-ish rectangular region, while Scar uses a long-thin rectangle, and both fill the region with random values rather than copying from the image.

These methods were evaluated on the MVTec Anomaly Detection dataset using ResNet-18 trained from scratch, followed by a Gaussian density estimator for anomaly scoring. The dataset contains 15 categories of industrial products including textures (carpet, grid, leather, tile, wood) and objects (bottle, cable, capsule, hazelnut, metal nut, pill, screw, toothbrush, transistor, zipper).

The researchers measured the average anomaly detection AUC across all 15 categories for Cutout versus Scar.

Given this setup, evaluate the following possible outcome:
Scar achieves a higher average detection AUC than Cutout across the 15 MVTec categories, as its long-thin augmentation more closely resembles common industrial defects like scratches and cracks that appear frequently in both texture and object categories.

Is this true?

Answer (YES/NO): YES